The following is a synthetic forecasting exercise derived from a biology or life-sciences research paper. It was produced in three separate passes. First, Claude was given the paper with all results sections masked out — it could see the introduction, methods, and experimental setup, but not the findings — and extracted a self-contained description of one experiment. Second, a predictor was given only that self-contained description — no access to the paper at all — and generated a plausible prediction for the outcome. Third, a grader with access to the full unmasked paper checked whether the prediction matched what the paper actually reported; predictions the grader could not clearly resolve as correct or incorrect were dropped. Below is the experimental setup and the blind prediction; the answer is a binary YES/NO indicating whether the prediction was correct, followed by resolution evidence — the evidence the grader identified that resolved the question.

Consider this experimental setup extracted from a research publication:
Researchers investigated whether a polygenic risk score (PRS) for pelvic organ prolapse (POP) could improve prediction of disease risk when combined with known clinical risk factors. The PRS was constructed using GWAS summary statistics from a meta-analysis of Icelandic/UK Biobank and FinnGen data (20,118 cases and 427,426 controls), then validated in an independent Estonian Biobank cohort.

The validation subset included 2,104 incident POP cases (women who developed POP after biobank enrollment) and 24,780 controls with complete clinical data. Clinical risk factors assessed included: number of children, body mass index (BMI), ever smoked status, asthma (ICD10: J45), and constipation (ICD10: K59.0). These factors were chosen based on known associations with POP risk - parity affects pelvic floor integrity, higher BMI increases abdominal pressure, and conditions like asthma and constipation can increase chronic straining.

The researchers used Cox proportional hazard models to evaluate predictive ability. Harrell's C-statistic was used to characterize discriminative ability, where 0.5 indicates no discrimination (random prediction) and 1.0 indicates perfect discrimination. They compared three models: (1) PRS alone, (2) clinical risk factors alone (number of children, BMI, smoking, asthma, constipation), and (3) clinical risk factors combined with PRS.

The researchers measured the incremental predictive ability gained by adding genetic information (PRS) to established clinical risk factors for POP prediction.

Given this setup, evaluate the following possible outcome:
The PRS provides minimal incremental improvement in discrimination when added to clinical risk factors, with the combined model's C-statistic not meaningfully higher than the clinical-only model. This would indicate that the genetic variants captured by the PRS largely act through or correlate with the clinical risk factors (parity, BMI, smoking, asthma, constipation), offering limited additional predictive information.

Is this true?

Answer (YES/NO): NO